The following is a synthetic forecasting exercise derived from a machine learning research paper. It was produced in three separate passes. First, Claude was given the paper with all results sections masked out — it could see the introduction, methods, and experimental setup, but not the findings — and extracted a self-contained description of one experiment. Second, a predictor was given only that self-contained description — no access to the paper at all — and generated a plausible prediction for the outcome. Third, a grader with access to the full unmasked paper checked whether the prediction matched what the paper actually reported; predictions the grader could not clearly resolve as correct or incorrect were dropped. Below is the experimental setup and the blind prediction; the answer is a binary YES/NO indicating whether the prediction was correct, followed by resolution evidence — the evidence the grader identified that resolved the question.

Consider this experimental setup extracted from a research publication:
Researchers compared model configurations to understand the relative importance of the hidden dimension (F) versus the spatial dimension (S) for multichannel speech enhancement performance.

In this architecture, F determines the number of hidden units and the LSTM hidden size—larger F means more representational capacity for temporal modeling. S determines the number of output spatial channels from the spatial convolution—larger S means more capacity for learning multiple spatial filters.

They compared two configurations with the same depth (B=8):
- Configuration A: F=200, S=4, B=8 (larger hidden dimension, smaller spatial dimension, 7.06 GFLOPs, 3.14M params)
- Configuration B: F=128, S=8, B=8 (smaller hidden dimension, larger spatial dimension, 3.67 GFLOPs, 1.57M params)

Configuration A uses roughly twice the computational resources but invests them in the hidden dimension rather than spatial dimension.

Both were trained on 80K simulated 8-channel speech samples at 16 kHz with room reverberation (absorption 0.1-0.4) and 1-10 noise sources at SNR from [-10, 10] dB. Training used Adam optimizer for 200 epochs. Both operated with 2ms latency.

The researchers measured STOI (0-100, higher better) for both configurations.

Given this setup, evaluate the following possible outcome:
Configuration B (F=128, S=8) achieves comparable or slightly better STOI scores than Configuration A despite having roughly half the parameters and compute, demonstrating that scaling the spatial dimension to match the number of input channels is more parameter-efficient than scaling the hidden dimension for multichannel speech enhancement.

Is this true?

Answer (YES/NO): NO